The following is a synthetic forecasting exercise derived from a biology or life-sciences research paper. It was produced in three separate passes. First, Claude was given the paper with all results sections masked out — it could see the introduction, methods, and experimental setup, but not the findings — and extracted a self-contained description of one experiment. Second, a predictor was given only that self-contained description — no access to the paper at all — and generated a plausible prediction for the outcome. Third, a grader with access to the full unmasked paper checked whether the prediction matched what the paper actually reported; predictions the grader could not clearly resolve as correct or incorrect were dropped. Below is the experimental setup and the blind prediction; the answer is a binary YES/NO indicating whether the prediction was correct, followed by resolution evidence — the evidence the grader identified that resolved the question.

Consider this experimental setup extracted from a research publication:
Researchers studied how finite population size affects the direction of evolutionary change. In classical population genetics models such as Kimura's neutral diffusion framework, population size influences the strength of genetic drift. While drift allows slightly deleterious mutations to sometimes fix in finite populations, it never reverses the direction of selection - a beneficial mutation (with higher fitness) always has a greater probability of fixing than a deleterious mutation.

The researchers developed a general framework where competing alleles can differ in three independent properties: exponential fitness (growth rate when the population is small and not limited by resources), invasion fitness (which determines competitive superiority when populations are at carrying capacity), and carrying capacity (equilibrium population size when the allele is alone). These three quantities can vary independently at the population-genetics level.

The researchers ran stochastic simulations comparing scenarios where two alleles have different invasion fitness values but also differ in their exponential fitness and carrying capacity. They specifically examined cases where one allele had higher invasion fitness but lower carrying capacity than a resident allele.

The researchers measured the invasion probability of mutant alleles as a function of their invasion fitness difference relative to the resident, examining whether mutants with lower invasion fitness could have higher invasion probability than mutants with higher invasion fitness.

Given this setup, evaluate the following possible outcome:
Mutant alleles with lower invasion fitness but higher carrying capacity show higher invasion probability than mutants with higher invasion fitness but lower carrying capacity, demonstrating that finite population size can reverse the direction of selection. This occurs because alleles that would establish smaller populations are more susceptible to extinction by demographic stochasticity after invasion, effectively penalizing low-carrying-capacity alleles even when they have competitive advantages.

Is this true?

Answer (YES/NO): YES